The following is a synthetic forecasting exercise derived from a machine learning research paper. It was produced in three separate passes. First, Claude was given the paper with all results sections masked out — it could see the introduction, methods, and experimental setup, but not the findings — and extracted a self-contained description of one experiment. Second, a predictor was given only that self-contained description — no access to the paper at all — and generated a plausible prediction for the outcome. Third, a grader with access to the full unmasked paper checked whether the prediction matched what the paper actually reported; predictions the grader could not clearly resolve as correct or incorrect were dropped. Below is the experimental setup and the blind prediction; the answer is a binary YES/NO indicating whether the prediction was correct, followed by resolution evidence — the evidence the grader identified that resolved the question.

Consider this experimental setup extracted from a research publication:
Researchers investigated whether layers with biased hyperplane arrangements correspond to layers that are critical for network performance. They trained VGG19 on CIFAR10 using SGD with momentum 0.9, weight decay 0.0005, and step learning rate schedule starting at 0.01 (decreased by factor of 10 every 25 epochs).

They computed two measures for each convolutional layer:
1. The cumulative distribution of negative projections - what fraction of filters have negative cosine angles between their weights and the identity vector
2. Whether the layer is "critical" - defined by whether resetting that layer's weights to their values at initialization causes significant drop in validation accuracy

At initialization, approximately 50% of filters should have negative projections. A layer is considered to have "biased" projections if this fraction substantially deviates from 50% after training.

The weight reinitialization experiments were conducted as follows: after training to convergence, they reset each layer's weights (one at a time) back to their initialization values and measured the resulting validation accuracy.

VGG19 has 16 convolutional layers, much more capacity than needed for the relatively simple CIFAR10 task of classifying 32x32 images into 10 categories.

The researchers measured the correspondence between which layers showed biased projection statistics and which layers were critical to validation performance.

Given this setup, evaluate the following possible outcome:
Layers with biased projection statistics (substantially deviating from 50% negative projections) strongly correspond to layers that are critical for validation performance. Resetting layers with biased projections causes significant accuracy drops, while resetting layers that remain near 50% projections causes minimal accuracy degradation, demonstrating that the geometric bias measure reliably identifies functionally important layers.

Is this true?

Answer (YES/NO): YES